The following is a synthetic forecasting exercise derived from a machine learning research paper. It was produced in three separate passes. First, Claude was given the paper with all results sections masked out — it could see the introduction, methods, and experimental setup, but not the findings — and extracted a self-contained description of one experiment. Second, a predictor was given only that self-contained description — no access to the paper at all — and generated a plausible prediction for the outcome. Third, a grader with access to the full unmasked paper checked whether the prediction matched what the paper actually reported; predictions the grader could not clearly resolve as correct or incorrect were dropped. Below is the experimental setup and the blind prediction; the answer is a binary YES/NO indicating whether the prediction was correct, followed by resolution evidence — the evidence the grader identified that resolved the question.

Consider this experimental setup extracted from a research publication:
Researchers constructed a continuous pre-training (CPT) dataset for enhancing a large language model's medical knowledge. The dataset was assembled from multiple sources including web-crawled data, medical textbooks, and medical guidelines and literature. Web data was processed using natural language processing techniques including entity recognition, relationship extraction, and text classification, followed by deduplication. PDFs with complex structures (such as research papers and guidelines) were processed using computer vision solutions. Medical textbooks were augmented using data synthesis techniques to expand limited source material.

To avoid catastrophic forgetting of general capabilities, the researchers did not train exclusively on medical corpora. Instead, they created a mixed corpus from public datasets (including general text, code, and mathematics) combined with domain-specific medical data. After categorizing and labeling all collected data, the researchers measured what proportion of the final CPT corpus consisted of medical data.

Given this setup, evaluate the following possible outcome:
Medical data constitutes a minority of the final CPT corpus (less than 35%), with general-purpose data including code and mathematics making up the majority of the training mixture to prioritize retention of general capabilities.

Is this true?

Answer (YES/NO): YES